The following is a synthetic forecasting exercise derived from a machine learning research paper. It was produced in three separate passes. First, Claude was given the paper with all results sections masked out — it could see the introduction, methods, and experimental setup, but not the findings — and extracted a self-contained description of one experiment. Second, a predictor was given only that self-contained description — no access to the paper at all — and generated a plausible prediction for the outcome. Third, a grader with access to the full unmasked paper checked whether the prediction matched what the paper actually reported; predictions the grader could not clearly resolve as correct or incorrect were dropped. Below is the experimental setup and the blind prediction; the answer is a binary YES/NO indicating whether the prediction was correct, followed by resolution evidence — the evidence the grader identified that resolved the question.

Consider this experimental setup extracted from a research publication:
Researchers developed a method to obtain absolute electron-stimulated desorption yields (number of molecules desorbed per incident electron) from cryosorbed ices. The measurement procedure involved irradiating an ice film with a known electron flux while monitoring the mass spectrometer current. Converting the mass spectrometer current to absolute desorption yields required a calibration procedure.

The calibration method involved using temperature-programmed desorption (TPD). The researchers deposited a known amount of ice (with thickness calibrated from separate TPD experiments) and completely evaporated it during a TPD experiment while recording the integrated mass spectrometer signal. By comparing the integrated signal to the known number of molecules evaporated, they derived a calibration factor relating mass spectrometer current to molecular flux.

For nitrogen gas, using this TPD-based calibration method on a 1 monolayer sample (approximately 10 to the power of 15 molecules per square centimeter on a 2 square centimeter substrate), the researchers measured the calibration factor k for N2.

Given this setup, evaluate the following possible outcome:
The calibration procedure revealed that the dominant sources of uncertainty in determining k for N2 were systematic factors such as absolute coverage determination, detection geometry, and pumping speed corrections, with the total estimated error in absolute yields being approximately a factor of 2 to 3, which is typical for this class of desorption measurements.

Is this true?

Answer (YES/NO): NO